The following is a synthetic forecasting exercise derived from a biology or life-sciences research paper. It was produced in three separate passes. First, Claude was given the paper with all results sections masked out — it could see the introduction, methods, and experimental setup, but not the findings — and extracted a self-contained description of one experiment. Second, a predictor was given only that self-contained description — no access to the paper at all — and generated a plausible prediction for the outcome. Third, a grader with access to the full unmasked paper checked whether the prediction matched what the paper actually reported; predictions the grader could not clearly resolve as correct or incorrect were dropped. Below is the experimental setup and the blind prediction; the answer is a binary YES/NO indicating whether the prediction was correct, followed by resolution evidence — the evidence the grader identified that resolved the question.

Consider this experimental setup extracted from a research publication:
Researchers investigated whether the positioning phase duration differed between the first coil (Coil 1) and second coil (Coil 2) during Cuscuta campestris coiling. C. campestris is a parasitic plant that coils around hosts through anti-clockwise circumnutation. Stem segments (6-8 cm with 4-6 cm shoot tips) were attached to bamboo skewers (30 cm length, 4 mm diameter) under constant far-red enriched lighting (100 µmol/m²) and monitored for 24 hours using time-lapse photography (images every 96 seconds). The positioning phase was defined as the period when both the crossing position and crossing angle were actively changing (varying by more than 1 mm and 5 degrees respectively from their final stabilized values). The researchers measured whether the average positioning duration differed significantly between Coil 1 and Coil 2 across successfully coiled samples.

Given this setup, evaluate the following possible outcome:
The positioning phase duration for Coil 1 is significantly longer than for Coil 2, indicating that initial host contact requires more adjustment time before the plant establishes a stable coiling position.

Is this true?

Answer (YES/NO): YES